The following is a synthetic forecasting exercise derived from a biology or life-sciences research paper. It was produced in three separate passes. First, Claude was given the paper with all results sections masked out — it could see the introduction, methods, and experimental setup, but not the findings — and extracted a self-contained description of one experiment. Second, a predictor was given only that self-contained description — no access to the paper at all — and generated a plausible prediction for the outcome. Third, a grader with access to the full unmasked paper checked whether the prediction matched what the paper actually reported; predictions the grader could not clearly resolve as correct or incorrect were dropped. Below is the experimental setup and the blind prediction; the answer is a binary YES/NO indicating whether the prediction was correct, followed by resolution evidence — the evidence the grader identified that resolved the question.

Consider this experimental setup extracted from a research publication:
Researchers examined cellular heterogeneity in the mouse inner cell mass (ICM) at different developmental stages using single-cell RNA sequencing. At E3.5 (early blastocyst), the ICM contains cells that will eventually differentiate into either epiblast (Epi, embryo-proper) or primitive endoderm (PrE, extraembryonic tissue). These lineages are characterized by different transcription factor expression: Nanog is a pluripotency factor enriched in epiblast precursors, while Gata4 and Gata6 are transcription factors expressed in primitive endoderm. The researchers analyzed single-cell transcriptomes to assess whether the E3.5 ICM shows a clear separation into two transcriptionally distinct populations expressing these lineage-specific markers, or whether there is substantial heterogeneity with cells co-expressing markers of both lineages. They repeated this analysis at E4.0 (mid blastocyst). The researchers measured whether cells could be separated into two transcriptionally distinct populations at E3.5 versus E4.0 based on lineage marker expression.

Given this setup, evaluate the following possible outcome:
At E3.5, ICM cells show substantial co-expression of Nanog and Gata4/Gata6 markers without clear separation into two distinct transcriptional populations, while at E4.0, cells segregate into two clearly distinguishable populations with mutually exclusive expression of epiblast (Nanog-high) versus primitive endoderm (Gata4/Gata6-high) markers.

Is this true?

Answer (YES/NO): YES